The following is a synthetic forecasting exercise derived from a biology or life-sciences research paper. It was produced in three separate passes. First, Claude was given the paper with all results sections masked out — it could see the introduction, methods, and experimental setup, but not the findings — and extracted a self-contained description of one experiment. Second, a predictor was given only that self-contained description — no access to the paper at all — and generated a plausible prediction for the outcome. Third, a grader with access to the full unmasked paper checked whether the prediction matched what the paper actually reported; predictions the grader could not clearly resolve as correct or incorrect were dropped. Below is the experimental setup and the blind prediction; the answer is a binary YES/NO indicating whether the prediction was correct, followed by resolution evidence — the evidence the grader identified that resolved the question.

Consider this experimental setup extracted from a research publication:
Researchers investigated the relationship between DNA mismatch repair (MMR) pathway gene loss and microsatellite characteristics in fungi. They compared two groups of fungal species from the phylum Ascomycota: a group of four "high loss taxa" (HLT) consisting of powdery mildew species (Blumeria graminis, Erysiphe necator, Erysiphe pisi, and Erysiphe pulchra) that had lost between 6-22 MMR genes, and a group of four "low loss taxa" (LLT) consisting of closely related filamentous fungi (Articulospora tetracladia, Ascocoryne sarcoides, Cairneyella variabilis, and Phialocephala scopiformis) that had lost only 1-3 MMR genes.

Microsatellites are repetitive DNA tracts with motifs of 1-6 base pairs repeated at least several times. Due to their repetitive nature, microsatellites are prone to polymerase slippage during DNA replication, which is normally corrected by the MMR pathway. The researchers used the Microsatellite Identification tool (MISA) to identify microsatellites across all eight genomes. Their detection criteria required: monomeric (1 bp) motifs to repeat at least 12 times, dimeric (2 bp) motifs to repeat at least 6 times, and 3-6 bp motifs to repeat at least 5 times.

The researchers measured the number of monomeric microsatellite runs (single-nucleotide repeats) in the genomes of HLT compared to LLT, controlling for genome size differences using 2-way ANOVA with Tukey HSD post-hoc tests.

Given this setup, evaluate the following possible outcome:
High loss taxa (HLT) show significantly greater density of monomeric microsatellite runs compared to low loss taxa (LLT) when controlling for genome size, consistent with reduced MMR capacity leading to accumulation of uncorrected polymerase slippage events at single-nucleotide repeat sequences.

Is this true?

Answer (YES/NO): YES